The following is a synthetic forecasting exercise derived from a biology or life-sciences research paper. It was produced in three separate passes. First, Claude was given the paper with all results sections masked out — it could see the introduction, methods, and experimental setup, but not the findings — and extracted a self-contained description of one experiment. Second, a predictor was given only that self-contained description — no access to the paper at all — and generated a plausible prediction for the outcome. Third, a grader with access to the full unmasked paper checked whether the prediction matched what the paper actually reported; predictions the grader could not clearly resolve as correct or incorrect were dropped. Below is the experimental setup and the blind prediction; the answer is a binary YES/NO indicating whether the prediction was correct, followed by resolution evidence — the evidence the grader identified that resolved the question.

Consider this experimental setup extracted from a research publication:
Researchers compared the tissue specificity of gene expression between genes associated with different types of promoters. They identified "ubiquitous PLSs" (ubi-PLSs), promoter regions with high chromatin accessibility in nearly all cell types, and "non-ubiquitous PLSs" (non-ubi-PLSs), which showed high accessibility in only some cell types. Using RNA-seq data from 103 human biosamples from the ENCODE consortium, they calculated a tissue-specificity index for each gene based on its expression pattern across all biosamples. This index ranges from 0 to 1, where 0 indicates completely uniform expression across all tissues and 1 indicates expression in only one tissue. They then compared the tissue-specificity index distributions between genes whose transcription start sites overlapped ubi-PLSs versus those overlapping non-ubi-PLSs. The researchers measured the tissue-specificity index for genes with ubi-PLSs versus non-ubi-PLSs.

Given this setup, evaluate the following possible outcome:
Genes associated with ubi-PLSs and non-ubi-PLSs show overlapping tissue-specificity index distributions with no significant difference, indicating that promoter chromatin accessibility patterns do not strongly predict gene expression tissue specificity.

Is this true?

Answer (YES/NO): NO